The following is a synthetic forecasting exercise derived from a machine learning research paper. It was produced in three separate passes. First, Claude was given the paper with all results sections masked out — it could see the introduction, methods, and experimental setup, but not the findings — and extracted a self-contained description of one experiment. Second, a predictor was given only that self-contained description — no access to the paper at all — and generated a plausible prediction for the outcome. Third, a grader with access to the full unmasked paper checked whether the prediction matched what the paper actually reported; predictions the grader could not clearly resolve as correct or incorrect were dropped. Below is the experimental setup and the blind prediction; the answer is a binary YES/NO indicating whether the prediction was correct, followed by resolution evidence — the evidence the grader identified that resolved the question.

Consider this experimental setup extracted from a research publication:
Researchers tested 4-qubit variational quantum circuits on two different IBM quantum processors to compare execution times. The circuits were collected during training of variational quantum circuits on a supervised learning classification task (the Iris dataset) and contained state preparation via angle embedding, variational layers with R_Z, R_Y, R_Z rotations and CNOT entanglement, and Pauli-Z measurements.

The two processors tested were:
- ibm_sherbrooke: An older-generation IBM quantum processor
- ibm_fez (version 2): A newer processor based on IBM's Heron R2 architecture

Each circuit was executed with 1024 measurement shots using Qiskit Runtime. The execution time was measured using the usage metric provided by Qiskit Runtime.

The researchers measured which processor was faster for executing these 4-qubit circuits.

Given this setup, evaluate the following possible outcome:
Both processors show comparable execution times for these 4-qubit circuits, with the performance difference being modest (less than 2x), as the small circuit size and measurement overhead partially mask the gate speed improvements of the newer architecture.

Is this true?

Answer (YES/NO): YES